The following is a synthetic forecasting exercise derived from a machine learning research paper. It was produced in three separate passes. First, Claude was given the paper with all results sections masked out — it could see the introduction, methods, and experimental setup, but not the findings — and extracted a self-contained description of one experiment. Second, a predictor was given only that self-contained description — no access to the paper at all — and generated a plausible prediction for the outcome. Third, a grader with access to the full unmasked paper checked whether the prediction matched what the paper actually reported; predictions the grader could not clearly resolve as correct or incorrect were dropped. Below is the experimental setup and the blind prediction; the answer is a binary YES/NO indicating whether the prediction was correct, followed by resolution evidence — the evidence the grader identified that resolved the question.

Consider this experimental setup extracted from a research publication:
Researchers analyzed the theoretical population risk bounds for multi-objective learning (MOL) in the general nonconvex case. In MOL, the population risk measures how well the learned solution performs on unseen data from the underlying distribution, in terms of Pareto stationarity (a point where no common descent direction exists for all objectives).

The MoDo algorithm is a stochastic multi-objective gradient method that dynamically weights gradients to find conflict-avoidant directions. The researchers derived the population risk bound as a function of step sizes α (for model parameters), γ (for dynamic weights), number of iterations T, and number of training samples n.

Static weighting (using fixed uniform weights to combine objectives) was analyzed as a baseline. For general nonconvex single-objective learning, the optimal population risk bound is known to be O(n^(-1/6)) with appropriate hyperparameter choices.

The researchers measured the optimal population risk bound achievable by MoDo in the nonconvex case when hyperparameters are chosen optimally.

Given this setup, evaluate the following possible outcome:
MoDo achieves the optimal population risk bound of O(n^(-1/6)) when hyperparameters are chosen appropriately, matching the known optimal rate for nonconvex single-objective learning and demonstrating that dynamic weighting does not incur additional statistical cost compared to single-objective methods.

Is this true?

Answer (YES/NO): YES